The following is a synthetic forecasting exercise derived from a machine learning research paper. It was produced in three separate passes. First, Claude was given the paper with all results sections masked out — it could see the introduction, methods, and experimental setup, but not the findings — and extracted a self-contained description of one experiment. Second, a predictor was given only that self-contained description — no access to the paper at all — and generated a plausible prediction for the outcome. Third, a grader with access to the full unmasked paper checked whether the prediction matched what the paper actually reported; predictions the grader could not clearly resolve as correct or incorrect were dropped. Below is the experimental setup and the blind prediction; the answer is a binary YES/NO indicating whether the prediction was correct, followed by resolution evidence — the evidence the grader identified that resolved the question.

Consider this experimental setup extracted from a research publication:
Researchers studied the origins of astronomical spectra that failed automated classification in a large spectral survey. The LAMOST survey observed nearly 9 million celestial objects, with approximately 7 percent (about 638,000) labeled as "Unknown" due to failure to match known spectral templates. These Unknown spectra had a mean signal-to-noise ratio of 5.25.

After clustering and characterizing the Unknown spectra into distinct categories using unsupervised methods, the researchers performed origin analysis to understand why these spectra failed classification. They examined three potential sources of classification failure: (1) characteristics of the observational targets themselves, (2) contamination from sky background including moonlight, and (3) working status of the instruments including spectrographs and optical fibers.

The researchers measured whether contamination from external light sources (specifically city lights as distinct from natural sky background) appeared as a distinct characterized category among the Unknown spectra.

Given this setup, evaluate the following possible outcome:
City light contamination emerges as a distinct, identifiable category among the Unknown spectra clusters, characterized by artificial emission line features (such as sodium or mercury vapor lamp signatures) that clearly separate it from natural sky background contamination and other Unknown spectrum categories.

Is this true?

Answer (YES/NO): YES